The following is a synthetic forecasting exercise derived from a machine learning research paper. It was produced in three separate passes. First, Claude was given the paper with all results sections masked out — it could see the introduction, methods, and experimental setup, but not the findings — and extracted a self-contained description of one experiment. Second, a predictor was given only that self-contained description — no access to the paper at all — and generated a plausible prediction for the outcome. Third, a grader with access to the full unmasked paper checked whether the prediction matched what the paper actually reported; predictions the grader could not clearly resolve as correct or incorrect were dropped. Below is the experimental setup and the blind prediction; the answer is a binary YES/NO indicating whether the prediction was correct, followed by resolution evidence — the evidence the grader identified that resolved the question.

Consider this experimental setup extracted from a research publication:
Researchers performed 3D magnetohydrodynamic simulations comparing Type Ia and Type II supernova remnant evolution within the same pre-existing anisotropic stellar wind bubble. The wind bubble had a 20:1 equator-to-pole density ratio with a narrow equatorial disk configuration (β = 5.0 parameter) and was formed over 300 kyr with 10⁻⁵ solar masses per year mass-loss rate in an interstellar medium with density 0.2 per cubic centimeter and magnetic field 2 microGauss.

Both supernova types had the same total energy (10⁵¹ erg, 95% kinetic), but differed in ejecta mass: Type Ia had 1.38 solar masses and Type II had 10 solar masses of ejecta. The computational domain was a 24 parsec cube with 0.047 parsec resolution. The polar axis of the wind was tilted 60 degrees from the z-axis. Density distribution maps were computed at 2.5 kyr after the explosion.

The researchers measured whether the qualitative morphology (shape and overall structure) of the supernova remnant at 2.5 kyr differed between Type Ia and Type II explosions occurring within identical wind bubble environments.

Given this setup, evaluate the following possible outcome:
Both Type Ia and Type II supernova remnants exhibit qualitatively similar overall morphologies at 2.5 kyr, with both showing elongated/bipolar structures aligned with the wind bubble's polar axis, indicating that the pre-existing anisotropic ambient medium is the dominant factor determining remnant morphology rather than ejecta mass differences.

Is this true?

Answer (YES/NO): NO